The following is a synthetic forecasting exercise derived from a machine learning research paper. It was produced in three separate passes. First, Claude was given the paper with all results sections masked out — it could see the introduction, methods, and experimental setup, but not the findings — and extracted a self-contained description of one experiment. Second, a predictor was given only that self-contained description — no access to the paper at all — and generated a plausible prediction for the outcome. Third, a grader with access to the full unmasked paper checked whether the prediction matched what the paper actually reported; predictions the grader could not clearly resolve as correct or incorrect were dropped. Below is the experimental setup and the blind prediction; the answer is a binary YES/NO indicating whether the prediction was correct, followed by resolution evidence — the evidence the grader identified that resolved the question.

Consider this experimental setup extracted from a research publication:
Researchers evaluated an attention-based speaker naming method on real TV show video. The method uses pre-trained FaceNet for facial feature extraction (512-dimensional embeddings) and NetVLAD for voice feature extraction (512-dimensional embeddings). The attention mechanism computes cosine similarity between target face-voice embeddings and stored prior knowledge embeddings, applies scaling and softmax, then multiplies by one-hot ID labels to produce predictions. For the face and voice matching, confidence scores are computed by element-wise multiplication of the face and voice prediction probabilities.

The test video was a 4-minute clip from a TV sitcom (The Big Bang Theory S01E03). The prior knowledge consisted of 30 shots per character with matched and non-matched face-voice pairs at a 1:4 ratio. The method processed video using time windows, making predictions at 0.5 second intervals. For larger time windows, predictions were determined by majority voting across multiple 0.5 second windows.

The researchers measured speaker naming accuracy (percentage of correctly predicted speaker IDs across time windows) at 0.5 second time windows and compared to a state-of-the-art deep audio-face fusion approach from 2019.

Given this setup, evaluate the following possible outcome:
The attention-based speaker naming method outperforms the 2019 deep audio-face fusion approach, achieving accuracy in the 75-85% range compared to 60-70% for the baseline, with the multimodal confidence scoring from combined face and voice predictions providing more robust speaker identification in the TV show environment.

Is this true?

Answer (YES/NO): NO